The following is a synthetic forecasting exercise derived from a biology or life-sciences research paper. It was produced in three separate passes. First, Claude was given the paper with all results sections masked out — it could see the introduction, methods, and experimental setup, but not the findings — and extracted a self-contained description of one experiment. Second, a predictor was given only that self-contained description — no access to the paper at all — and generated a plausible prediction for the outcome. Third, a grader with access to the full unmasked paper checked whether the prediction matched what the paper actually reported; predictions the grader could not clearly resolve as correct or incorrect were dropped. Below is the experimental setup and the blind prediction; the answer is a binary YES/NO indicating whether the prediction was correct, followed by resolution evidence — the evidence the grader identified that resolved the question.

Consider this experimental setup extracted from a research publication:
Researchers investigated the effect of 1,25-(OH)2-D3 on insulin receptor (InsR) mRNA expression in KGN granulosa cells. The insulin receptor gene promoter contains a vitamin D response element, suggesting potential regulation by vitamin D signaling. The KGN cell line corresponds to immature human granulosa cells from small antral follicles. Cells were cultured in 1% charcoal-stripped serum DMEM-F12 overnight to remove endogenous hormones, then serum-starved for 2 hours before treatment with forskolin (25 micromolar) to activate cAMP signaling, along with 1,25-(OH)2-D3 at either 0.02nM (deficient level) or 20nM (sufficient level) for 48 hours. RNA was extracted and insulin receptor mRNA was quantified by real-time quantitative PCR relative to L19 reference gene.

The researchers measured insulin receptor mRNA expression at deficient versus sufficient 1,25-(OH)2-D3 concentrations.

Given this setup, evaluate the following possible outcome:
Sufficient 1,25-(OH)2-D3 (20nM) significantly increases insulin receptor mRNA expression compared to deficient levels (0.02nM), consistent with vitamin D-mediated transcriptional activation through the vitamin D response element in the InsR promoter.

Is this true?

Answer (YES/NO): NO